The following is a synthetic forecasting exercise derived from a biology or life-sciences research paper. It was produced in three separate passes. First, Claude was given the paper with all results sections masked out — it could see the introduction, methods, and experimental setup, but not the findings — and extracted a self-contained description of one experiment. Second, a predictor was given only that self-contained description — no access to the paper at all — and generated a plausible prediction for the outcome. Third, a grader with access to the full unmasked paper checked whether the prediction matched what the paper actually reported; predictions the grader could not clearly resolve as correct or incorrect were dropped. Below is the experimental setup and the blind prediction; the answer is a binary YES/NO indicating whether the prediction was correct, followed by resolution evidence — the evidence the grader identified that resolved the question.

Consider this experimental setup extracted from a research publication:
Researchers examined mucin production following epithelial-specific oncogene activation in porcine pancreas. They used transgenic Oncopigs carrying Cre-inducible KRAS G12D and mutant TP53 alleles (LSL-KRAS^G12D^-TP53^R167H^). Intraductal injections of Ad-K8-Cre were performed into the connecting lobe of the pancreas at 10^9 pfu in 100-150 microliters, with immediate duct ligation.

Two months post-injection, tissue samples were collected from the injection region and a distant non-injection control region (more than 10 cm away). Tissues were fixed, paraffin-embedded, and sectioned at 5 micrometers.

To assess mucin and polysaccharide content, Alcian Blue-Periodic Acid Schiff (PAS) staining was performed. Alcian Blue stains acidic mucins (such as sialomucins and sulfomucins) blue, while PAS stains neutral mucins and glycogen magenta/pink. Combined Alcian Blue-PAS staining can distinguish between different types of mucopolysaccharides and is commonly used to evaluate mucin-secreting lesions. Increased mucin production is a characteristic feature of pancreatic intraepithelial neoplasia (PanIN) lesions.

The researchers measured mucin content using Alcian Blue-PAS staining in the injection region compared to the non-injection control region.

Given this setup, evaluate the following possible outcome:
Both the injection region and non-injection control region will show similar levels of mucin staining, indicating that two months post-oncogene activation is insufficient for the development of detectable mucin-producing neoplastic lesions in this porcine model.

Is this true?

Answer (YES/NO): NO